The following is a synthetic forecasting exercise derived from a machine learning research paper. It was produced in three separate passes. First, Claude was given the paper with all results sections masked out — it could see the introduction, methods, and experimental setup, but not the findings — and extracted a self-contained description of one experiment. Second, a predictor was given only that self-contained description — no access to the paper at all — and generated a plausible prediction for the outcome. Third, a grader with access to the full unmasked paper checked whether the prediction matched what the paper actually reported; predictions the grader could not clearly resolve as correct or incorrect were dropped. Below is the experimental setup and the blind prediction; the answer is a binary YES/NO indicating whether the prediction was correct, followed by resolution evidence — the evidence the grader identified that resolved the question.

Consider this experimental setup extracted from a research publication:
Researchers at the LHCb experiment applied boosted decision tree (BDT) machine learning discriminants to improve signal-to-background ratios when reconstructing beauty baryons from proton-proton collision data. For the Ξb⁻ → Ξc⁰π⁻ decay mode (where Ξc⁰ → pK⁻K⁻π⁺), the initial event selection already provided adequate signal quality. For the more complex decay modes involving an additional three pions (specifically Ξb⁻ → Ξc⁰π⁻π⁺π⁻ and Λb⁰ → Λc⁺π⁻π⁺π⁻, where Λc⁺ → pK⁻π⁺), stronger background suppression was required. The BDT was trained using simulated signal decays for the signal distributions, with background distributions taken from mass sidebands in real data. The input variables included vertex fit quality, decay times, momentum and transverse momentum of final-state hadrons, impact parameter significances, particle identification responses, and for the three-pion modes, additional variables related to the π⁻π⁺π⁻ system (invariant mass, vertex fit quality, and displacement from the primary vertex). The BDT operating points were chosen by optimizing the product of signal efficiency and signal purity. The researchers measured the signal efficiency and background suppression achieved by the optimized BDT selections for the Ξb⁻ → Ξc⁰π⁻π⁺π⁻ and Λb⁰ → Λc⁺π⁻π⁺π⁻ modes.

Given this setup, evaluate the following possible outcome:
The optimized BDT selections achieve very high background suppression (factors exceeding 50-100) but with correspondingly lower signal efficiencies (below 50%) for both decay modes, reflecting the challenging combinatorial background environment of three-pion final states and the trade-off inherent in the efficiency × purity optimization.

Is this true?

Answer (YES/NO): NO